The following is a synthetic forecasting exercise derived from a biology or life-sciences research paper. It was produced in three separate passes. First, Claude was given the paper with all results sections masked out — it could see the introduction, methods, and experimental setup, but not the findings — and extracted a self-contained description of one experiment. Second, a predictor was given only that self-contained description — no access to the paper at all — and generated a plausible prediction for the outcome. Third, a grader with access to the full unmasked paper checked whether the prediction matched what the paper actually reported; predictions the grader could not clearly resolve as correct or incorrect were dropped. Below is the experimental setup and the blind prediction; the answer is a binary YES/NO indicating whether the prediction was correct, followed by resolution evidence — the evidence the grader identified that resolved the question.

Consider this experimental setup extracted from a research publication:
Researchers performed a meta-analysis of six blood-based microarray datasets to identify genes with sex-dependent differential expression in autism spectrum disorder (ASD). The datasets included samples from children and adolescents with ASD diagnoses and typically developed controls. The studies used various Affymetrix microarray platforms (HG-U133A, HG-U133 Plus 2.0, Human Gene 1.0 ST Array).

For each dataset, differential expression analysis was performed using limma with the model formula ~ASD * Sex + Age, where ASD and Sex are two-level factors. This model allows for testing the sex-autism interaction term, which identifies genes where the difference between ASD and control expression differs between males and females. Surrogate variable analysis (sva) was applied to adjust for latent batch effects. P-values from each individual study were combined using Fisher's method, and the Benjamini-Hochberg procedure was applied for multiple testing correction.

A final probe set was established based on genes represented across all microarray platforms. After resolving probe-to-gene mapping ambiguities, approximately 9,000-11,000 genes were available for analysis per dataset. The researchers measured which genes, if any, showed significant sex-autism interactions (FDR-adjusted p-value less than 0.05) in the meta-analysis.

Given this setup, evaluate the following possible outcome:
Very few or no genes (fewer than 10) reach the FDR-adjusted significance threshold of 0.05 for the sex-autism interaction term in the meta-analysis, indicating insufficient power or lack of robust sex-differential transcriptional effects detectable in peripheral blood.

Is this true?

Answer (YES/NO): YES